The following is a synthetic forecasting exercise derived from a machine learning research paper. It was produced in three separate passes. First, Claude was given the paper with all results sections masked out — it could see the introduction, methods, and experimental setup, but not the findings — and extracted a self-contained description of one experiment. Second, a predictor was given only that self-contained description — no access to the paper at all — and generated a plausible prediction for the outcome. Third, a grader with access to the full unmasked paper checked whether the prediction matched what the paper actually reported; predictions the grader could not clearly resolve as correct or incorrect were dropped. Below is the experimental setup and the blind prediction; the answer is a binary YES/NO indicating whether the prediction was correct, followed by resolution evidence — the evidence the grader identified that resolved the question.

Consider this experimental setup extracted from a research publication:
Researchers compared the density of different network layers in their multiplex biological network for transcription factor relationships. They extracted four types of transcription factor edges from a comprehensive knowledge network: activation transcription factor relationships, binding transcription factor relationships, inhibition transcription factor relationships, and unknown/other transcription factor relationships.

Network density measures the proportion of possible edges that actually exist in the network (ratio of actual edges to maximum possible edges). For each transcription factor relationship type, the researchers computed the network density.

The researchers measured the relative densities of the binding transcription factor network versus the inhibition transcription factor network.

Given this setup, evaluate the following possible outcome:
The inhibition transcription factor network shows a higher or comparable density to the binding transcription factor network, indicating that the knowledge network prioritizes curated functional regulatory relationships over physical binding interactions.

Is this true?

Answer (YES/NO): NO